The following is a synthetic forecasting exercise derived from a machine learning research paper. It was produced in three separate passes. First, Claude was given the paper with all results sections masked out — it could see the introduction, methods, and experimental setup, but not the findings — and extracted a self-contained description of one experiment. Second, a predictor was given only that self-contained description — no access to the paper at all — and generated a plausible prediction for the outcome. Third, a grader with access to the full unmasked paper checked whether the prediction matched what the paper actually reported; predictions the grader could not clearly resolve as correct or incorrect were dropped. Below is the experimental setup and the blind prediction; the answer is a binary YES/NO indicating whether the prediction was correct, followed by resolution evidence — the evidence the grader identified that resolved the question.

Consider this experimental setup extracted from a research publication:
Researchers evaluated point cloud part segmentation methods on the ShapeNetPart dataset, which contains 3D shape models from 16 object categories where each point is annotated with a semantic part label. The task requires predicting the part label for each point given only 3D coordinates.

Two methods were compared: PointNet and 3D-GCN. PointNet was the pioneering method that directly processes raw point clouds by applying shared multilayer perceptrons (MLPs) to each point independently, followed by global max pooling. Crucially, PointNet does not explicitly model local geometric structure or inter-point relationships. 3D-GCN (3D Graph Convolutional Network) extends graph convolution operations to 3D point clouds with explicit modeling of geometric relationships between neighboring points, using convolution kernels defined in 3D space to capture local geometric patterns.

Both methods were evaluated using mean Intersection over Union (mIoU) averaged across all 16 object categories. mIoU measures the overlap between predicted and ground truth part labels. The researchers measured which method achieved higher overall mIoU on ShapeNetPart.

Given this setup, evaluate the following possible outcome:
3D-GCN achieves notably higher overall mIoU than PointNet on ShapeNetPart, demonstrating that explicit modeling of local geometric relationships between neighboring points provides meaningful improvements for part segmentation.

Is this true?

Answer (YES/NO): NO